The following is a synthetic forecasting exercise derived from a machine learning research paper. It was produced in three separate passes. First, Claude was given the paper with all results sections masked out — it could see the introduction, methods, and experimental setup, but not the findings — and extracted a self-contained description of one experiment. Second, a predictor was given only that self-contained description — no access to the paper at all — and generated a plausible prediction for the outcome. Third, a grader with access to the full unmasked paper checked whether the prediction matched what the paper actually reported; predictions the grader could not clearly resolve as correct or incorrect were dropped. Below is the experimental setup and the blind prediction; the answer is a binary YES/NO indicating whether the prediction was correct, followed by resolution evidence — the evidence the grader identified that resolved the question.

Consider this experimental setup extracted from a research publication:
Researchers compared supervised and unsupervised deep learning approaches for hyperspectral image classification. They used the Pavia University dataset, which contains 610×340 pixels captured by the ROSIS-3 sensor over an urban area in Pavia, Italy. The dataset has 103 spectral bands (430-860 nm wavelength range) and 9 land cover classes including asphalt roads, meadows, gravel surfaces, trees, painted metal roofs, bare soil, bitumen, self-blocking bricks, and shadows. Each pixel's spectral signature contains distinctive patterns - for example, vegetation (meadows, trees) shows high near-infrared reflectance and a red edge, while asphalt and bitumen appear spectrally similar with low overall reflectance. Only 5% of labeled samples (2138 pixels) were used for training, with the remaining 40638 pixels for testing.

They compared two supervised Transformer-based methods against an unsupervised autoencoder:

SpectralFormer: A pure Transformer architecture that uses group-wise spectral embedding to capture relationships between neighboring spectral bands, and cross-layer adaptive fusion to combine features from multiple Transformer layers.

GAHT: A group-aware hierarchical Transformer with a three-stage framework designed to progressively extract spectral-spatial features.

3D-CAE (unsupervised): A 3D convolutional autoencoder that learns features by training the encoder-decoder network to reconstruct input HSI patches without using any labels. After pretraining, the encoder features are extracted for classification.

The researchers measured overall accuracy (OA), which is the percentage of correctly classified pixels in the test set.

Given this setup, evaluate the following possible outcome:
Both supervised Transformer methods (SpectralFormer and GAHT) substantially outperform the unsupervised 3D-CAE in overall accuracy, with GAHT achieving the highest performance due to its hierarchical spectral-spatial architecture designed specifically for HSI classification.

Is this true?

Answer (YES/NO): NO